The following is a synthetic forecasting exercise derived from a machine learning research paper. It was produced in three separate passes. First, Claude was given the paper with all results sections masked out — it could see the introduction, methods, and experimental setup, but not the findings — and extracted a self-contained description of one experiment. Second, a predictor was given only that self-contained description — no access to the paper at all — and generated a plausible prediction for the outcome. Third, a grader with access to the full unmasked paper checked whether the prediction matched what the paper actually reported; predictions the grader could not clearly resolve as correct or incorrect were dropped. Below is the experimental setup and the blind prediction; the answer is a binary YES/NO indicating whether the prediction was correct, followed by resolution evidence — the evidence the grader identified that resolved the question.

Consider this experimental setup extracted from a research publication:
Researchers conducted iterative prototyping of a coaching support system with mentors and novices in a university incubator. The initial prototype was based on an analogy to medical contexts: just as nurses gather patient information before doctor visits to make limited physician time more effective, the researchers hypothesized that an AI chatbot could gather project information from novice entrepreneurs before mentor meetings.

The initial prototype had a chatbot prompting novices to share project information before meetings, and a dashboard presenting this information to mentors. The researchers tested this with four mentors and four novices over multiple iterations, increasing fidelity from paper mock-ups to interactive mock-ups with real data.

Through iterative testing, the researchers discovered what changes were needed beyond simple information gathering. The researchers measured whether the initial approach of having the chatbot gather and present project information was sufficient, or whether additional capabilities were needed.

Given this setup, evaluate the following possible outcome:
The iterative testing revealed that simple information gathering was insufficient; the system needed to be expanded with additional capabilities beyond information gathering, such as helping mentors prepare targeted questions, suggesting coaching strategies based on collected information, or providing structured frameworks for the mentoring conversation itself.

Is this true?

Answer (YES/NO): YES